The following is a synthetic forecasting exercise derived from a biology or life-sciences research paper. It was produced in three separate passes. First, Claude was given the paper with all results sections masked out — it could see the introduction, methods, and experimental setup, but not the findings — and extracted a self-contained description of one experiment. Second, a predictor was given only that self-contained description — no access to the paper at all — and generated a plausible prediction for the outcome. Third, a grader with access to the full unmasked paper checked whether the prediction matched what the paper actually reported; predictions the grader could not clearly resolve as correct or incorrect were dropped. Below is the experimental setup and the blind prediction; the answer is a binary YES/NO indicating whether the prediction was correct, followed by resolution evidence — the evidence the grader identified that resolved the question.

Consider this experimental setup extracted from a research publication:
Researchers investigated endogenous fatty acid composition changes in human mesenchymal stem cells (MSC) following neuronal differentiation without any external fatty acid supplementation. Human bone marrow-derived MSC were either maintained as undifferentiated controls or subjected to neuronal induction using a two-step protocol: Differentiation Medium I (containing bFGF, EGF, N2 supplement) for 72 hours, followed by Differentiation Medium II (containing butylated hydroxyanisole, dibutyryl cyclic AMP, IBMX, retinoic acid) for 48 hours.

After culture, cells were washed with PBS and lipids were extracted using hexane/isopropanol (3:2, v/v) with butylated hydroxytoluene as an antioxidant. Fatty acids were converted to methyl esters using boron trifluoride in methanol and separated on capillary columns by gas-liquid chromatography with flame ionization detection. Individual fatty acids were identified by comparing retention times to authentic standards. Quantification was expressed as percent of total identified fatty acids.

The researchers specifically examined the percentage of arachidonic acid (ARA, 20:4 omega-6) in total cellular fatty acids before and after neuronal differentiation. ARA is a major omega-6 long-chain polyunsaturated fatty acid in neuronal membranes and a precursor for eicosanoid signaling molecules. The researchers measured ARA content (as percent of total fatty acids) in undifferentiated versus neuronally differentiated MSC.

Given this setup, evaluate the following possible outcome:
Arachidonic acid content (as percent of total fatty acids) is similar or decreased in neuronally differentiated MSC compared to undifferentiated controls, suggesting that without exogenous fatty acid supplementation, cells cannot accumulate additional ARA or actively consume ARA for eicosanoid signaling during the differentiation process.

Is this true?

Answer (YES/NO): YES